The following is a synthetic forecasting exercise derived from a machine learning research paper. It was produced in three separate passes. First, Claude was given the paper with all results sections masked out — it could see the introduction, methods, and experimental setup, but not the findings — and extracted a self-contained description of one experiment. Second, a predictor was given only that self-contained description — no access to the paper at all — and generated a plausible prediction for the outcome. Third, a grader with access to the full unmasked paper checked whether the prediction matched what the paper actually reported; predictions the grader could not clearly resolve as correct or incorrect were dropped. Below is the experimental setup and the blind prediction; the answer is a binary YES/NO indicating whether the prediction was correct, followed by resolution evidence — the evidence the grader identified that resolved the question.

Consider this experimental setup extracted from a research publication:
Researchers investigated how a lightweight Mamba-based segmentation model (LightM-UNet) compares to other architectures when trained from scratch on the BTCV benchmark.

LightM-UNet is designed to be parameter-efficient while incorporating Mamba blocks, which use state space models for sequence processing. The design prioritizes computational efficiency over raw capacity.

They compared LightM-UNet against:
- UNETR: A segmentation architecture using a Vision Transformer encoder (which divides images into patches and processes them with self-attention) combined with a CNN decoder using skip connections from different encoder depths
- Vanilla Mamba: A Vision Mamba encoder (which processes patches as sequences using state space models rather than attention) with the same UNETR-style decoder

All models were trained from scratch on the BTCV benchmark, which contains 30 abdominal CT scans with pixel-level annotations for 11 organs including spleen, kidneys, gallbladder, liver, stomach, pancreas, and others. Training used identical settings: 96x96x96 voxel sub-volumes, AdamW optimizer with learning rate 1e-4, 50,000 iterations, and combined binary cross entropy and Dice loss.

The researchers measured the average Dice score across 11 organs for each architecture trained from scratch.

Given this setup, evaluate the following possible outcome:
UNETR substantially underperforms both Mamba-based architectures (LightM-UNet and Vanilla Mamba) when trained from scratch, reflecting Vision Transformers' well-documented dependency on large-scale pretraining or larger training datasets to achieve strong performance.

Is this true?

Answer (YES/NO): NO